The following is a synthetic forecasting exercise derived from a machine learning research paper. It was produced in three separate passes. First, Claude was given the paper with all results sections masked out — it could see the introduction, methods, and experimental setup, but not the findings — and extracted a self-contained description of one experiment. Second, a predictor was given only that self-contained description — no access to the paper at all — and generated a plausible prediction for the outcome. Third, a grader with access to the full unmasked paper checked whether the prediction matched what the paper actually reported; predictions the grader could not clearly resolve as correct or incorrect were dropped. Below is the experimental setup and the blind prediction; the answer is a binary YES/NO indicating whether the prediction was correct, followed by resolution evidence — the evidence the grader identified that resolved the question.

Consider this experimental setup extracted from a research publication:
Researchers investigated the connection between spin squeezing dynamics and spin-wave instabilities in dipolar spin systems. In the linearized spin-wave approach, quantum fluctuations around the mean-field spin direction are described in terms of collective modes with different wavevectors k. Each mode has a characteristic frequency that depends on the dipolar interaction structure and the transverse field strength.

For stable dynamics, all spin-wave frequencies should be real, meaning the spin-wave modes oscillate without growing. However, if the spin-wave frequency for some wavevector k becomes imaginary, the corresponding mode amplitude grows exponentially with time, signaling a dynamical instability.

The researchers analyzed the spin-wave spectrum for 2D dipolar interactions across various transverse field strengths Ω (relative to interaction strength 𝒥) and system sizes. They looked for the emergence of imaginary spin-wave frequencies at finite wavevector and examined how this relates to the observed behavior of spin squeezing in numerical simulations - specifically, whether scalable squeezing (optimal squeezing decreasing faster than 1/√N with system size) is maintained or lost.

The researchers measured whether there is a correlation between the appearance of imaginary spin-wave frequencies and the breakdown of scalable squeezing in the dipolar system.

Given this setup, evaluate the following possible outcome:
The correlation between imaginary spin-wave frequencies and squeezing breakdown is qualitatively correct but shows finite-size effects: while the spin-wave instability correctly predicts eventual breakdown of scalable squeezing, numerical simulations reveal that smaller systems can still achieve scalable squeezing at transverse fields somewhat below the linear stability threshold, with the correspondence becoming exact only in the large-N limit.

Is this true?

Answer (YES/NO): NO